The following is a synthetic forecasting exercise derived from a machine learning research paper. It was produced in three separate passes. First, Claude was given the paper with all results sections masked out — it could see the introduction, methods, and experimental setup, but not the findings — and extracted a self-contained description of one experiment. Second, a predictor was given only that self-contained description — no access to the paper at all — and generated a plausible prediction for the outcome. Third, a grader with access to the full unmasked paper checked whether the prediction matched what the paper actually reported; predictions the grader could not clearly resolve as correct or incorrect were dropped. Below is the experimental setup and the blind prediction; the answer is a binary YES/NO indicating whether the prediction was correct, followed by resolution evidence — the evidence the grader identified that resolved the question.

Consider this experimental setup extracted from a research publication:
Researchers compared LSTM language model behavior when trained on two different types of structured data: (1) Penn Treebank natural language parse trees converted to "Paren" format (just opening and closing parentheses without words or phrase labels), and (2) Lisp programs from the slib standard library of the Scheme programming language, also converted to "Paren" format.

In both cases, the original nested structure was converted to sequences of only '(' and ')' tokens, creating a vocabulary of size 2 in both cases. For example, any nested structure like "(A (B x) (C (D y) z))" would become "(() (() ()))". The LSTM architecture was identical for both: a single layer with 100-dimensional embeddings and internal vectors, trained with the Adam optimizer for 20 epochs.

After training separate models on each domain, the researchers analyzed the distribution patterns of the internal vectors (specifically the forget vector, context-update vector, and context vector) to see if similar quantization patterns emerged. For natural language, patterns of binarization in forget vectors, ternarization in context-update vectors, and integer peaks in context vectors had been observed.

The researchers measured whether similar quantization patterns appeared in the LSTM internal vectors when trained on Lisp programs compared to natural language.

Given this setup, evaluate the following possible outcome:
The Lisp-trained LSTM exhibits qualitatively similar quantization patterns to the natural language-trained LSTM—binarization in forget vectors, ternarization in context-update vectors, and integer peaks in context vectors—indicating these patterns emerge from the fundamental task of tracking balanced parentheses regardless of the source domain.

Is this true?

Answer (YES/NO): YES